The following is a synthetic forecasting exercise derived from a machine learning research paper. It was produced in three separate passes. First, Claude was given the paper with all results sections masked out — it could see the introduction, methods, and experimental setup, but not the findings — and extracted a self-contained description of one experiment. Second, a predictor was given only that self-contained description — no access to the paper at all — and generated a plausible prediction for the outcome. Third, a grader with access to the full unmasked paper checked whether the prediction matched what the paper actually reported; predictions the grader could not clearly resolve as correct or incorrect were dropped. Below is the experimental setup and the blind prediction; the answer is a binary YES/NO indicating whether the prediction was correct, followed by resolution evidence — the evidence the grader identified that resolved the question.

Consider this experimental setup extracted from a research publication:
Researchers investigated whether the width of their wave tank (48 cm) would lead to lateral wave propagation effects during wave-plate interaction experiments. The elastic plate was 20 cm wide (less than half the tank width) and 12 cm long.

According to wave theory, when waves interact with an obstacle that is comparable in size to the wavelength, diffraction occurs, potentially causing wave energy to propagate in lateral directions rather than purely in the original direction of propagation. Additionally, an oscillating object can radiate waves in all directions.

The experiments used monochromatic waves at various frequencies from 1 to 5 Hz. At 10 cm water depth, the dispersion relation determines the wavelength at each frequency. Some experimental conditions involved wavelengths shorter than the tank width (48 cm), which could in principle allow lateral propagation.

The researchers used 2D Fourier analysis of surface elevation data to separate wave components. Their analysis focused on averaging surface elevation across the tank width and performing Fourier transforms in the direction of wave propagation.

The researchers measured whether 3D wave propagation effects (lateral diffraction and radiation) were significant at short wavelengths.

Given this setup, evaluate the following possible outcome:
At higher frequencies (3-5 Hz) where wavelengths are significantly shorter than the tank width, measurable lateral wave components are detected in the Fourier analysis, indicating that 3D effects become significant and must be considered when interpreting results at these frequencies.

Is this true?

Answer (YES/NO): NO